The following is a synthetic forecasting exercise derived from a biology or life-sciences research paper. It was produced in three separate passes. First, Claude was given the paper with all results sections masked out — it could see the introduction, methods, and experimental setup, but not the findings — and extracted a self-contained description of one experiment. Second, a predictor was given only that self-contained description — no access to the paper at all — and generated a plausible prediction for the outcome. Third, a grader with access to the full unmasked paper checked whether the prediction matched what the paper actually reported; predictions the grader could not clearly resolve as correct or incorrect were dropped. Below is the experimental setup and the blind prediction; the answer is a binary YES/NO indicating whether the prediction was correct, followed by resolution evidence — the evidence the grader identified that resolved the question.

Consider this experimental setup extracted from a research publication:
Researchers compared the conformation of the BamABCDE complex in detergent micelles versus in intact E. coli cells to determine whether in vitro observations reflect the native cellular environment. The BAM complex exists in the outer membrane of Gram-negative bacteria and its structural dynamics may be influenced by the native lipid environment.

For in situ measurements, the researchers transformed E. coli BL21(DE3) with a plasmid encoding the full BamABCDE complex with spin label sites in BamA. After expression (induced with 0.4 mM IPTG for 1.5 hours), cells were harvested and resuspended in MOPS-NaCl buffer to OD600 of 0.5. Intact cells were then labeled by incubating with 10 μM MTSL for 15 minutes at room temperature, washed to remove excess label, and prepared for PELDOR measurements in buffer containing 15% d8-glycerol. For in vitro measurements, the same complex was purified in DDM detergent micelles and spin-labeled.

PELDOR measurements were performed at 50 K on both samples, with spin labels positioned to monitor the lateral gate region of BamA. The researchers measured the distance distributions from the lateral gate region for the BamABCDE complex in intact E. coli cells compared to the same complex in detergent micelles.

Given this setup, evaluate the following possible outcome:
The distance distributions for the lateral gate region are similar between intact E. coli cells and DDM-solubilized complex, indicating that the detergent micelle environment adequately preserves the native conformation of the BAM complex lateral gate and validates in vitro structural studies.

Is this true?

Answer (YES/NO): NO